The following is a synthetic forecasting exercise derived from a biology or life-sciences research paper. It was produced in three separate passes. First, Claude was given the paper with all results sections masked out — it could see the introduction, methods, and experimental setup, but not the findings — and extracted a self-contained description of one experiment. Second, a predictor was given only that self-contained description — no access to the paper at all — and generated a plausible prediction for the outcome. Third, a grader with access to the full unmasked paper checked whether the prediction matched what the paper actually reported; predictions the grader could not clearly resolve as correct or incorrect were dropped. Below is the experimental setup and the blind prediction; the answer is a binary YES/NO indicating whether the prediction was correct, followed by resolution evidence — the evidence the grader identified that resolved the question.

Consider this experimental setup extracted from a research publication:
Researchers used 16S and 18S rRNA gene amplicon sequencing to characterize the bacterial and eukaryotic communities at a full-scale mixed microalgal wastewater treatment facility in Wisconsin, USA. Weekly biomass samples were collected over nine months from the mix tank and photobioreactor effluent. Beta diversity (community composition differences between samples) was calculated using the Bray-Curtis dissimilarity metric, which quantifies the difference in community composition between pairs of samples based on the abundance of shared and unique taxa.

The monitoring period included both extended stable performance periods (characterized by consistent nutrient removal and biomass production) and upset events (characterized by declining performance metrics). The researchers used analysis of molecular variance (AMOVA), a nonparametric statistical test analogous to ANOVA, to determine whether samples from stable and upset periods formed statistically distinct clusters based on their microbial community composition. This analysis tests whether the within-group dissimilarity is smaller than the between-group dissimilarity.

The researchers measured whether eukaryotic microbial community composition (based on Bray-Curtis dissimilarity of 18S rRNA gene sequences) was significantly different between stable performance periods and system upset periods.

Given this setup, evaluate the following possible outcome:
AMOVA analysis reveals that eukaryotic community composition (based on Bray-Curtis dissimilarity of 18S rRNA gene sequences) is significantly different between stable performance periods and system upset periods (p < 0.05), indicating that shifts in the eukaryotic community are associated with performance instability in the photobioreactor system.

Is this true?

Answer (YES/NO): YES